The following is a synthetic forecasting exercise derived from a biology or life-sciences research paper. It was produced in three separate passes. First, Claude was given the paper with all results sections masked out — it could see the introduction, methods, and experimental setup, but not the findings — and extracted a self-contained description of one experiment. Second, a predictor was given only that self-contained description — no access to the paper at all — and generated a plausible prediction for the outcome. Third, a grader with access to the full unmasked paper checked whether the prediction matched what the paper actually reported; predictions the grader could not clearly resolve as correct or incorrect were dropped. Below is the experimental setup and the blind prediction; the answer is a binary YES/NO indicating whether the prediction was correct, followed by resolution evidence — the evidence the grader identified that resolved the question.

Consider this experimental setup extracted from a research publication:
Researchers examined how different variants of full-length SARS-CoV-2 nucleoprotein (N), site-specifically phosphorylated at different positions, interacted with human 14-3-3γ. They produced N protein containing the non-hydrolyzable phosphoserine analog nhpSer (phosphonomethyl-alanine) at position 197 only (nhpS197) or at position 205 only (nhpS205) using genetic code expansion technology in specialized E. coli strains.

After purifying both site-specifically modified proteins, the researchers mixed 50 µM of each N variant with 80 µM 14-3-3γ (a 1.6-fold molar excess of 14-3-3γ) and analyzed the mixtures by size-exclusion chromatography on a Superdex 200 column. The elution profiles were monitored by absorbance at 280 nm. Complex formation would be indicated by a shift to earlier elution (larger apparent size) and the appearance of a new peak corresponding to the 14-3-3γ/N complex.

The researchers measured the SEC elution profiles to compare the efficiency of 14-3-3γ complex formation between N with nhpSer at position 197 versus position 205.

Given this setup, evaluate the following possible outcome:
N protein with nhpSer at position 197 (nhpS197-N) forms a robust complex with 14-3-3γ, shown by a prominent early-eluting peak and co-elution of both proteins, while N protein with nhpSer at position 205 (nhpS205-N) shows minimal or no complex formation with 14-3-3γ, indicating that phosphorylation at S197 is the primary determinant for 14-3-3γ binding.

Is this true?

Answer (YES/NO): NO